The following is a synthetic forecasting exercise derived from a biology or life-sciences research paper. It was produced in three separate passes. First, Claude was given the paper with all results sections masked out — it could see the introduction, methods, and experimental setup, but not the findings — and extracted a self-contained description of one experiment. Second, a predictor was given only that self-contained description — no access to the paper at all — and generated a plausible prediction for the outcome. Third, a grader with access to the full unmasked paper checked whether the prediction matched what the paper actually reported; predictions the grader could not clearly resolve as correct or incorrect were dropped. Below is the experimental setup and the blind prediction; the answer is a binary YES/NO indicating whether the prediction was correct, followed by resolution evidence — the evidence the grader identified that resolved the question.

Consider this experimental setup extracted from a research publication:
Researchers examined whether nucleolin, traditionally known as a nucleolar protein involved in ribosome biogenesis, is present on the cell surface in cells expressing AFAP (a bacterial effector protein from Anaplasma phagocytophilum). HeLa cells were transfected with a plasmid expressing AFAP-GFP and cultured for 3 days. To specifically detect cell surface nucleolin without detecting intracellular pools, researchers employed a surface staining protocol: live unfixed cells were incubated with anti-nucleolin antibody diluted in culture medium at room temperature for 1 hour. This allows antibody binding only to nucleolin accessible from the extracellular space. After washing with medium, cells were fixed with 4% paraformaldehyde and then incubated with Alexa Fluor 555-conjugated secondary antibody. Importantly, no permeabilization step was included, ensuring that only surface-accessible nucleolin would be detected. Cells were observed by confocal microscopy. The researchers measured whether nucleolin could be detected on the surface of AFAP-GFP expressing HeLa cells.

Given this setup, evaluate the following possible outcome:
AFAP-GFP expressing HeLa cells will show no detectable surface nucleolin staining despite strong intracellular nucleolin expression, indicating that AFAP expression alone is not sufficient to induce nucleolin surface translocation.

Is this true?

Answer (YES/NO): NO